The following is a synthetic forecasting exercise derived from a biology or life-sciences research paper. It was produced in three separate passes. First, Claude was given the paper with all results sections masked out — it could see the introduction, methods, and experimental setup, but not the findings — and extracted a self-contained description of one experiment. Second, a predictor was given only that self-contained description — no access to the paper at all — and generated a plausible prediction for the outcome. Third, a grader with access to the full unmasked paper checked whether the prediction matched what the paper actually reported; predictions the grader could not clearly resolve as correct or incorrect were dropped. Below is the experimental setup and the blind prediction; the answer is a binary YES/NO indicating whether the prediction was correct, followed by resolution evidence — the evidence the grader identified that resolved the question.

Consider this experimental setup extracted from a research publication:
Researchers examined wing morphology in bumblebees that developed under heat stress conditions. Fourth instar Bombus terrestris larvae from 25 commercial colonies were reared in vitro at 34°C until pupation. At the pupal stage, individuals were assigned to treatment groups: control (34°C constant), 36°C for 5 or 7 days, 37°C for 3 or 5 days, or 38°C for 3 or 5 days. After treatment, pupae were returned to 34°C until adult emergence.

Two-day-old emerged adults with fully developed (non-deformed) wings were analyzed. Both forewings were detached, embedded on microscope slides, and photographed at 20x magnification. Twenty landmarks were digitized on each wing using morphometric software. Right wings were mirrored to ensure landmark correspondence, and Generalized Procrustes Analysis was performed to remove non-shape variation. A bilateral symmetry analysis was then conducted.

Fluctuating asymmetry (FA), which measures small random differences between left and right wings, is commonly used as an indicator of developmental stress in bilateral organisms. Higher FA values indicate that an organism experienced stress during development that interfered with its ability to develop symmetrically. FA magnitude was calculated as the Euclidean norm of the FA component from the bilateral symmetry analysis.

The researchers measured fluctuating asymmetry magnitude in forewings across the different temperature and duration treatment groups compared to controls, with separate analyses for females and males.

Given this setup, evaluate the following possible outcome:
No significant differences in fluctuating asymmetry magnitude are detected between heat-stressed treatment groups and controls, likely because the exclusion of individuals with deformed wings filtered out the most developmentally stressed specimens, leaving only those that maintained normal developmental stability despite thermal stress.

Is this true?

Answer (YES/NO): NO